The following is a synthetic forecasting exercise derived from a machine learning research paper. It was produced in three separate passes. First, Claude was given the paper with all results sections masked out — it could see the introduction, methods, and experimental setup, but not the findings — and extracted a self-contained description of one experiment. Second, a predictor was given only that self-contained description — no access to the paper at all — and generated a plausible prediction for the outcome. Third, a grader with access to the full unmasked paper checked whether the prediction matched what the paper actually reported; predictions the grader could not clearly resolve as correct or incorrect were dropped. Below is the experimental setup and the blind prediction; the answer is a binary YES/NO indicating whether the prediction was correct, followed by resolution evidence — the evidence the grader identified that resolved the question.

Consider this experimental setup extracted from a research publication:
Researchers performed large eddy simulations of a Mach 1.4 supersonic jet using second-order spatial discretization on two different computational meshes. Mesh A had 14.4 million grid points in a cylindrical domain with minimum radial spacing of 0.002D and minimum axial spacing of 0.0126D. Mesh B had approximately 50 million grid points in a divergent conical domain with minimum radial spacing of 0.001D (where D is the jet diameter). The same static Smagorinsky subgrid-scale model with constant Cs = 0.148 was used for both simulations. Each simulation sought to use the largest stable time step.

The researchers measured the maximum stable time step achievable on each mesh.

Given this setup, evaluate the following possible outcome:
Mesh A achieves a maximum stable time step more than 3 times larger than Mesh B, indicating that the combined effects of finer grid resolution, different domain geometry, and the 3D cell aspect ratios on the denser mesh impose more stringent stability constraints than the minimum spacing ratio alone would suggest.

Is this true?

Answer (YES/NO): NO